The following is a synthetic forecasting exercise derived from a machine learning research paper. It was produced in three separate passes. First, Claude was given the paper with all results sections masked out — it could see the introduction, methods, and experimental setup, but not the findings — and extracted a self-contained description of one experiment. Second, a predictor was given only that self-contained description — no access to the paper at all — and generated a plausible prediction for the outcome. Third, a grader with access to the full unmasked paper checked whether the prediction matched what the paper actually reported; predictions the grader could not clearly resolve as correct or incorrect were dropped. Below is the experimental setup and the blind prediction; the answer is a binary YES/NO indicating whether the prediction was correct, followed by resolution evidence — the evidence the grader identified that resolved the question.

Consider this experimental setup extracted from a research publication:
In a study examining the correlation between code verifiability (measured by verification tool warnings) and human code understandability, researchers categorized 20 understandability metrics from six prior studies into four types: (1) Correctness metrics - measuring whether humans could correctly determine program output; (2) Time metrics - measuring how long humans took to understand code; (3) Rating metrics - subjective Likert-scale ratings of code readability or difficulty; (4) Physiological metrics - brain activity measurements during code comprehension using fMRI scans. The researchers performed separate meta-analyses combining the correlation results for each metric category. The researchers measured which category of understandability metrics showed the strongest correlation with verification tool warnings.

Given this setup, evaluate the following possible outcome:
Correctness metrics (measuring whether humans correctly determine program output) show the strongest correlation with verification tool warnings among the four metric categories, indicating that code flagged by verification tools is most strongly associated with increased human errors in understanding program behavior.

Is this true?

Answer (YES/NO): NO